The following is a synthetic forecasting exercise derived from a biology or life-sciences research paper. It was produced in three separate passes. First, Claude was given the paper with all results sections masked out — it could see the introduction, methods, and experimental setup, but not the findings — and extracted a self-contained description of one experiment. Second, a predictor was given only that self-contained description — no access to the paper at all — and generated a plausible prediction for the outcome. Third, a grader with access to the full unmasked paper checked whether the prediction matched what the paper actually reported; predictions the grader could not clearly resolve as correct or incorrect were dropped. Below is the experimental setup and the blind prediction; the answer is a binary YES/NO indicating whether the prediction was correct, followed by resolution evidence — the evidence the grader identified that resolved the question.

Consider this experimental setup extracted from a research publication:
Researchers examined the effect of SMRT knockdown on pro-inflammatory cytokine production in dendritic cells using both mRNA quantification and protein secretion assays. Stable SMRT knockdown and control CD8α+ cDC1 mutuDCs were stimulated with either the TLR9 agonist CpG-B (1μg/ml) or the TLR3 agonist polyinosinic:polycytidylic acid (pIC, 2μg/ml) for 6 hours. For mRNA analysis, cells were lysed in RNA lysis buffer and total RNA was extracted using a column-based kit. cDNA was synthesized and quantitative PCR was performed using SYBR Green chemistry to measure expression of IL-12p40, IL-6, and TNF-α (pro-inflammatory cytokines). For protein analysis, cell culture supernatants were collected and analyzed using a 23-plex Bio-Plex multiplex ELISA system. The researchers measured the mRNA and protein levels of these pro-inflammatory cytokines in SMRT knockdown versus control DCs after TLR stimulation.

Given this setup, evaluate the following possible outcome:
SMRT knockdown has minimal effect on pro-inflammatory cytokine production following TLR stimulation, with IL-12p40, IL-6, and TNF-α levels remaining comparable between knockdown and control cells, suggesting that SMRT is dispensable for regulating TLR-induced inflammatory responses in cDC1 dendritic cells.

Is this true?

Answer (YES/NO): NO